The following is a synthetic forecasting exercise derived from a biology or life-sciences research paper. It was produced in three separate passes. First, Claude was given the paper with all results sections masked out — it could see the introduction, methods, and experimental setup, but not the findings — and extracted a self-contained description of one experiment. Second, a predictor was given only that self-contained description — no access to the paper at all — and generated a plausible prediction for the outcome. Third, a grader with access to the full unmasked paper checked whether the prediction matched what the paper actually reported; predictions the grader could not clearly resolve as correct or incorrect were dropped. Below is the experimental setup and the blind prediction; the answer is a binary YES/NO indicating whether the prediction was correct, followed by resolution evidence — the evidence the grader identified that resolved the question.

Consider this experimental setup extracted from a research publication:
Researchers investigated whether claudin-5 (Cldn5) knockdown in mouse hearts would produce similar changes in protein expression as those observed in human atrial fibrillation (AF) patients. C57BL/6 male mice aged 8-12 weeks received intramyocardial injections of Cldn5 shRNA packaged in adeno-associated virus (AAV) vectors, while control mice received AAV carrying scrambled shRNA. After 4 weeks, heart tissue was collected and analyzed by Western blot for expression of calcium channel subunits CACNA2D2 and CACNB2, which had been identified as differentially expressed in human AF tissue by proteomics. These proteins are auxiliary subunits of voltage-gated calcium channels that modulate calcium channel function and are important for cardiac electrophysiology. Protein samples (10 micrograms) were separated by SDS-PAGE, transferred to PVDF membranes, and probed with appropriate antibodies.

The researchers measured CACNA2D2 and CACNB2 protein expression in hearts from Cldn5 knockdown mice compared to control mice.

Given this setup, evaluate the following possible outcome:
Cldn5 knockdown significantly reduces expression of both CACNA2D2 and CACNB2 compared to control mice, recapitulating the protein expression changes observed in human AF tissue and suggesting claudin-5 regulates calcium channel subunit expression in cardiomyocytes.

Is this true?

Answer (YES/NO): YES